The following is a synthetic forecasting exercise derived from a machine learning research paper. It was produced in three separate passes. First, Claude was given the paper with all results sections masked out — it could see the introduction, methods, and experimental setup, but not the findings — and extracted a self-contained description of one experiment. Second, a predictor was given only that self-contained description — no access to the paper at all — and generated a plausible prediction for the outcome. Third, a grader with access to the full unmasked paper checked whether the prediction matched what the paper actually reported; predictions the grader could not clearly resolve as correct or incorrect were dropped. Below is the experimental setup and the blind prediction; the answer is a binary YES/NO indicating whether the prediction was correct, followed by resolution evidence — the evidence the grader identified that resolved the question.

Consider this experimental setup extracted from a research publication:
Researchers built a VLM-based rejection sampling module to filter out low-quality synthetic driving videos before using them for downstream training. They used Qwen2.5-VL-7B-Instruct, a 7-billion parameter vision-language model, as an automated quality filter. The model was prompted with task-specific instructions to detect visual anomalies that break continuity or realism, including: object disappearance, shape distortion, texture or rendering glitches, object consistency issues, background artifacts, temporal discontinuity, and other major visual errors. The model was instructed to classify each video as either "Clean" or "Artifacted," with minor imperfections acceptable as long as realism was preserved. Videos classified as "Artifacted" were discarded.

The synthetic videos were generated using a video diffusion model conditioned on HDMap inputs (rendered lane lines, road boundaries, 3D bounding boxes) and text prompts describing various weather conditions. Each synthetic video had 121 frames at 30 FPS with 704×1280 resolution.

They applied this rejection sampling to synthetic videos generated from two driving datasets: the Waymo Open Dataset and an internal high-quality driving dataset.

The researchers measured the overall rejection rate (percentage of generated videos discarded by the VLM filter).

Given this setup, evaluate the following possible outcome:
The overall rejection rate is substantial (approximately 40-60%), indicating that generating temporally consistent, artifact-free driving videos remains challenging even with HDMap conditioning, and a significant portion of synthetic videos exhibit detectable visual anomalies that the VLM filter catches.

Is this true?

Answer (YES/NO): NO